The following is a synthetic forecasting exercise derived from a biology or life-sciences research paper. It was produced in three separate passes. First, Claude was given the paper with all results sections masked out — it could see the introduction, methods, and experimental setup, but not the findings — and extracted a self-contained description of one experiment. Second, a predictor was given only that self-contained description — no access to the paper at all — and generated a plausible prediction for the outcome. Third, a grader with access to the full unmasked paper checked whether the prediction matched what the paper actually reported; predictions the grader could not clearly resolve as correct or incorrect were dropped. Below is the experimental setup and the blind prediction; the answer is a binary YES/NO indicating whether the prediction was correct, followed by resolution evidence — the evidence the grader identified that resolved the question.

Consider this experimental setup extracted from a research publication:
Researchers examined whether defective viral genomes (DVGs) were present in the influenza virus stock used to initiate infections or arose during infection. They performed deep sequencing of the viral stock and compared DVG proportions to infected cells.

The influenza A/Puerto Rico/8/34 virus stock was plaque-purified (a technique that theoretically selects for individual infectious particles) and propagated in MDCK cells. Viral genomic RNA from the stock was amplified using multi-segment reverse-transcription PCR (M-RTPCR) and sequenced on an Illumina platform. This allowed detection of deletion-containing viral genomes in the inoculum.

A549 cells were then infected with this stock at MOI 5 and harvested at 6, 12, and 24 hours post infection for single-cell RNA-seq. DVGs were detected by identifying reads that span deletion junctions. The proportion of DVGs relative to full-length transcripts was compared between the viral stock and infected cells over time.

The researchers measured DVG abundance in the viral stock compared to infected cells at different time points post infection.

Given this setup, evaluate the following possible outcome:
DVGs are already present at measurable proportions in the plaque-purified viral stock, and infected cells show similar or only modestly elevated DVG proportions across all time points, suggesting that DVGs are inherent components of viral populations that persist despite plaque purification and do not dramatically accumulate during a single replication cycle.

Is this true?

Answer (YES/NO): NO